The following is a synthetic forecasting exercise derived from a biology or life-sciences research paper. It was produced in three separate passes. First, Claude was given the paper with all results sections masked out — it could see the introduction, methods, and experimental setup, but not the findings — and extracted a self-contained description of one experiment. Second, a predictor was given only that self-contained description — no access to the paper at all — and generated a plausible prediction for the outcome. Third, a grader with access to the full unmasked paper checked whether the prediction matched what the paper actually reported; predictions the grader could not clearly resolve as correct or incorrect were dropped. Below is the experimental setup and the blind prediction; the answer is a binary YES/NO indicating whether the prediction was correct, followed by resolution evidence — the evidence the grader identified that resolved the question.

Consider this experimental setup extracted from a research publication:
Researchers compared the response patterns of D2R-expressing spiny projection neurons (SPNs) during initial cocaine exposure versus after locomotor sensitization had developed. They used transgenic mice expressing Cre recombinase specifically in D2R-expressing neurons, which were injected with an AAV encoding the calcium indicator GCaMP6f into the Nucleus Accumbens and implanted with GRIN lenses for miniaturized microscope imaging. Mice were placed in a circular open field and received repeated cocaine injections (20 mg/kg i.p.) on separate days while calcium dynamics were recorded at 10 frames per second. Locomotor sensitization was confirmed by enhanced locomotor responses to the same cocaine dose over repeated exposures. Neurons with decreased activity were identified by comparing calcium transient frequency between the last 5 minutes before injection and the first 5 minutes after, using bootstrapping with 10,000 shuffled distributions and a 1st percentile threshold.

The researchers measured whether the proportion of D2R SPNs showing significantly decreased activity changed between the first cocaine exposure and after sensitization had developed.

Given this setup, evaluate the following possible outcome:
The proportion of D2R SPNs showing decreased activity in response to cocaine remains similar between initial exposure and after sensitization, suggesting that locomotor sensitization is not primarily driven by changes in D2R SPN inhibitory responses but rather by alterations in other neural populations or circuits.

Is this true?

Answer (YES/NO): NO